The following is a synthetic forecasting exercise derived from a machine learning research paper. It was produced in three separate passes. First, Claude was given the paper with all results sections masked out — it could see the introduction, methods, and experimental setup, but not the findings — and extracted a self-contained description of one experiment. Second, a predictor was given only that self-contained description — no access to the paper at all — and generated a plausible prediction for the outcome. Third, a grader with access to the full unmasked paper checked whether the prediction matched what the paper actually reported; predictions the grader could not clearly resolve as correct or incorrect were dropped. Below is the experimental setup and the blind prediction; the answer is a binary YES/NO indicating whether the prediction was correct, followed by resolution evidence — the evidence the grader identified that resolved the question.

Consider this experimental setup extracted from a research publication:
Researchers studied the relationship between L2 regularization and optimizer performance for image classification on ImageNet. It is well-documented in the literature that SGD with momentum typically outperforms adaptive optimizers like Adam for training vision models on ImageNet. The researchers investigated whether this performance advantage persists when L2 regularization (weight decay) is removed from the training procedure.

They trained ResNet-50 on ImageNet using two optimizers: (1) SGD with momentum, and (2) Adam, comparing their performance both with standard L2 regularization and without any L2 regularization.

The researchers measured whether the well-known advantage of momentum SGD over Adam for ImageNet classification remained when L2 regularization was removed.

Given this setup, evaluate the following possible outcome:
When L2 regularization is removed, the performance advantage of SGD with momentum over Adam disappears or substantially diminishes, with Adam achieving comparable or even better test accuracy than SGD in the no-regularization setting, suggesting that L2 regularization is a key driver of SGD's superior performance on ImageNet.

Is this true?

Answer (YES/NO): YES